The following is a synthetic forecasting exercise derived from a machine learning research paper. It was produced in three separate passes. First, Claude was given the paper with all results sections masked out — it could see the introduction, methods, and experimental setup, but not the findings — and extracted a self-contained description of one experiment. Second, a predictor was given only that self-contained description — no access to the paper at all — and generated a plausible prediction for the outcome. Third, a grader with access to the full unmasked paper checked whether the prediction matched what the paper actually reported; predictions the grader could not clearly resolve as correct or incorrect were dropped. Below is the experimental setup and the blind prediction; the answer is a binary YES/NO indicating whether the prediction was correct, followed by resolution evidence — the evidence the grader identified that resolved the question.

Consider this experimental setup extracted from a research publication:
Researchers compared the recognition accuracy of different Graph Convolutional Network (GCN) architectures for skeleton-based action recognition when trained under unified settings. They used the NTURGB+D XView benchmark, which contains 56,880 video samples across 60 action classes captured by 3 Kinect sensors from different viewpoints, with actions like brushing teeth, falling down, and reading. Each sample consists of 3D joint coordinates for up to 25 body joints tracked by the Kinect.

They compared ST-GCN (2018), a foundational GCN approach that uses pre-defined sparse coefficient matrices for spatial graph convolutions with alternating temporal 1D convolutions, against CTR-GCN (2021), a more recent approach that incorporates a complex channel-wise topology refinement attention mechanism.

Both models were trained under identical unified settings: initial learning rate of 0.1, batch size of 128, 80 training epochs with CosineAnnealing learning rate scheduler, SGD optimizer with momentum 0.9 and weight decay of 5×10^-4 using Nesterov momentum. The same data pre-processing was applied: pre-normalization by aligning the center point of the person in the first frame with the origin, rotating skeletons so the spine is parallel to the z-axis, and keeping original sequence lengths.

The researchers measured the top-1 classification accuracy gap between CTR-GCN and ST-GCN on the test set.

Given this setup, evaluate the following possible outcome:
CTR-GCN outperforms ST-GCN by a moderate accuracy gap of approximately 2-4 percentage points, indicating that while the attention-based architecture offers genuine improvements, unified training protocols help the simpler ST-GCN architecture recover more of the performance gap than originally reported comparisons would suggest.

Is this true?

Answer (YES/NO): NO